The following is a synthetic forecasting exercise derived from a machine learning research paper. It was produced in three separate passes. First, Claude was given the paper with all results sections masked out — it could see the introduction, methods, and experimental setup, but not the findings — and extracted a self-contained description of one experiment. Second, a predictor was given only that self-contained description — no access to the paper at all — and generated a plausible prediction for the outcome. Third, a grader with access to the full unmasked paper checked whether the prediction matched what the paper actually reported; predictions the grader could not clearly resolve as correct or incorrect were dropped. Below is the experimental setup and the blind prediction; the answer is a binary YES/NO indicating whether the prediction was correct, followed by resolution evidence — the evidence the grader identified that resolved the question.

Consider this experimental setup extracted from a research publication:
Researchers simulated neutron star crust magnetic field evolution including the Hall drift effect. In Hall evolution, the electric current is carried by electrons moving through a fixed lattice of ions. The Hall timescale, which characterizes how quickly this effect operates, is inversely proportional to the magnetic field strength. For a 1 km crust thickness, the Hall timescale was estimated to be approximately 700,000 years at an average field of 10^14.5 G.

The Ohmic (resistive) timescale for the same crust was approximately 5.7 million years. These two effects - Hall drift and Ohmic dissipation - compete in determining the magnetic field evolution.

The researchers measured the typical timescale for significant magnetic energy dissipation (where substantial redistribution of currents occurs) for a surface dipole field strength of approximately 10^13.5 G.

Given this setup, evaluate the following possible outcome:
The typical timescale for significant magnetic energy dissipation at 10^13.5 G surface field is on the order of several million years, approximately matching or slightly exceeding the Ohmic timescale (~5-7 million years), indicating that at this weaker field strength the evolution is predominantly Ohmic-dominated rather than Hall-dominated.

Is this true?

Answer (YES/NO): NO